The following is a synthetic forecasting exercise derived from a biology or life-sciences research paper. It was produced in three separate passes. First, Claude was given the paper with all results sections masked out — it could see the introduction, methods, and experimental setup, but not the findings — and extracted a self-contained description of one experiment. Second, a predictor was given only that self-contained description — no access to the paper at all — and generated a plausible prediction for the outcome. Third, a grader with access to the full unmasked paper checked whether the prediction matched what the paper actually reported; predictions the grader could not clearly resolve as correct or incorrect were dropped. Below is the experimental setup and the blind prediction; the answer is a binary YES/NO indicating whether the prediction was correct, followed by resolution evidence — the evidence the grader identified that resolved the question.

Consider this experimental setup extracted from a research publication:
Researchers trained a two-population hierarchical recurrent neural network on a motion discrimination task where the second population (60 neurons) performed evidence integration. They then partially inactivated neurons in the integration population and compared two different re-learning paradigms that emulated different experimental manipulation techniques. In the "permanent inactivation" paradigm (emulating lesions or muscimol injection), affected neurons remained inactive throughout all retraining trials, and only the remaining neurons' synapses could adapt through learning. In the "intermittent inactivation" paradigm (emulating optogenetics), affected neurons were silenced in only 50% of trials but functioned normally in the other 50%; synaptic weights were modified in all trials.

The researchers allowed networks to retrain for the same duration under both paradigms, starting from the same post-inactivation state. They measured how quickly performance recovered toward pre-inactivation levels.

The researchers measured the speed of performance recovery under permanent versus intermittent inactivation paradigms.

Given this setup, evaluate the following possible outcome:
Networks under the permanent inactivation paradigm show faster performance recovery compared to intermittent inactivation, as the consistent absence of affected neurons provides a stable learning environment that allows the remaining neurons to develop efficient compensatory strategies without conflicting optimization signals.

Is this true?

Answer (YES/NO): YES